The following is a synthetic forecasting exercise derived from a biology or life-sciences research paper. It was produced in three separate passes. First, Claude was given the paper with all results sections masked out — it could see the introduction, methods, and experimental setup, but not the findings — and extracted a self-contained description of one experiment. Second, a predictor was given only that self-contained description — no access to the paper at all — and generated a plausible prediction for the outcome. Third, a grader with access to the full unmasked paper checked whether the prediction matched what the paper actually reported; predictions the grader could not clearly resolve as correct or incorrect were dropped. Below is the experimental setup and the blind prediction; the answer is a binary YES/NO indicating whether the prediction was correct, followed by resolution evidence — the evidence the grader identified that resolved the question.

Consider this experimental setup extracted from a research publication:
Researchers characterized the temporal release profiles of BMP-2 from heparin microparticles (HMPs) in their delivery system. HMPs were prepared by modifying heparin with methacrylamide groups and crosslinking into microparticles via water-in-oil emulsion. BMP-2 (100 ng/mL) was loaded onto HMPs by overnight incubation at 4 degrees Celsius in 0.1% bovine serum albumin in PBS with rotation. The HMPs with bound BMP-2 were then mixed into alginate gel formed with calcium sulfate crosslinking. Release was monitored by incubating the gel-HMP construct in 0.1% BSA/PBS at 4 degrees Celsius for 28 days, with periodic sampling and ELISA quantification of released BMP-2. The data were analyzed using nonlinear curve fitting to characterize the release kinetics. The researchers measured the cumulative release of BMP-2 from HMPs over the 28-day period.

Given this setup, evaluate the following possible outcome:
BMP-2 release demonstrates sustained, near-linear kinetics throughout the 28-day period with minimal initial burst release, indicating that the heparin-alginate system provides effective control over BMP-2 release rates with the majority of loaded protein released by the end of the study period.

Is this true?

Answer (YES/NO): NO